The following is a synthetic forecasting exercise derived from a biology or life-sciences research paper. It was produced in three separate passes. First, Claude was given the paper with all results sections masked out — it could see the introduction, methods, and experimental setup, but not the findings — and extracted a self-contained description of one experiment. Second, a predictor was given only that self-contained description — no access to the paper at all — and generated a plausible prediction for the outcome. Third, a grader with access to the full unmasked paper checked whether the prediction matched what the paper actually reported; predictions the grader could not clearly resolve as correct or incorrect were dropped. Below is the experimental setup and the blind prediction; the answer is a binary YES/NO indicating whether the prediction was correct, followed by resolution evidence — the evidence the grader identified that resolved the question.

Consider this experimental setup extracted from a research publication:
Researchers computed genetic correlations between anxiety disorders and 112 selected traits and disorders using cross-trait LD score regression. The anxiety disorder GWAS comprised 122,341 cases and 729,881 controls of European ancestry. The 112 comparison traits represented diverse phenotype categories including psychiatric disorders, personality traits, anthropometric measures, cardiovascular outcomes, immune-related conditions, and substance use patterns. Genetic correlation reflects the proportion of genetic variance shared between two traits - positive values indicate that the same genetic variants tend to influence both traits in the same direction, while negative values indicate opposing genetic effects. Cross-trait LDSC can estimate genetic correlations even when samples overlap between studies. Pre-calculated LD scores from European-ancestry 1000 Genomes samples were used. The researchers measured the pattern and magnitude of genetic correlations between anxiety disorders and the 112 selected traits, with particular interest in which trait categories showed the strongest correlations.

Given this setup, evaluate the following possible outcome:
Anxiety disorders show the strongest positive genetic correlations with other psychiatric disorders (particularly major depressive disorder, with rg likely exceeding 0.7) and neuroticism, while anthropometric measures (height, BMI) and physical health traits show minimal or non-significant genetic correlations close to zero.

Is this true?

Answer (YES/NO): NO